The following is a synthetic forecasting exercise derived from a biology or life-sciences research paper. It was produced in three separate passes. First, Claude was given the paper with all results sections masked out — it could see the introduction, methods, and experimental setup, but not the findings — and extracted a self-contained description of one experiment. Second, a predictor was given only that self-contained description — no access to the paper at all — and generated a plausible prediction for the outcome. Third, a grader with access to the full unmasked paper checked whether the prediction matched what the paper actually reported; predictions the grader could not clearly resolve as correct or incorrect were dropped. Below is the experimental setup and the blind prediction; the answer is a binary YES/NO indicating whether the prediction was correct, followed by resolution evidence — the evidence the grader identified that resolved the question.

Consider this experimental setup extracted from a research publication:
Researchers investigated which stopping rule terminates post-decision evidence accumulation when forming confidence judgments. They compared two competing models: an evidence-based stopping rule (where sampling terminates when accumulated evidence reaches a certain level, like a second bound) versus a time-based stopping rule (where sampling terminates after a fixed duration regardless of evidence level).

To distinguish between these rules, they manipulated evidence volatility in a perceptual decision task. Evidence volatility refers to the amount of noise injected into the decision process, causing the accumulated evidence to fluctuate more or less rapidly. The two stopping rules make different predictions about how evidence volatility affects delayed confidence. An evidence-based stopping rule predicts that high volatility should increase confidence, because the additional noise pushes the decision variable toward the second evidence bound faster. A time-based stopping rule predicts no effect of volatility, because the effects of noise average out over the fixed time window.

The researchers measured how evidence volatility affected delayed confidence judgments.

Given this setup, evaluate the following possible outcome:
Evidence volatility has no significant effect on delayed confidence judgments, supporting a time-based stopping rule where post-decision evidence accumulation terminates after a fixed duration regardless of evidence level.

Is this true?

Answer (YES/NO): NO